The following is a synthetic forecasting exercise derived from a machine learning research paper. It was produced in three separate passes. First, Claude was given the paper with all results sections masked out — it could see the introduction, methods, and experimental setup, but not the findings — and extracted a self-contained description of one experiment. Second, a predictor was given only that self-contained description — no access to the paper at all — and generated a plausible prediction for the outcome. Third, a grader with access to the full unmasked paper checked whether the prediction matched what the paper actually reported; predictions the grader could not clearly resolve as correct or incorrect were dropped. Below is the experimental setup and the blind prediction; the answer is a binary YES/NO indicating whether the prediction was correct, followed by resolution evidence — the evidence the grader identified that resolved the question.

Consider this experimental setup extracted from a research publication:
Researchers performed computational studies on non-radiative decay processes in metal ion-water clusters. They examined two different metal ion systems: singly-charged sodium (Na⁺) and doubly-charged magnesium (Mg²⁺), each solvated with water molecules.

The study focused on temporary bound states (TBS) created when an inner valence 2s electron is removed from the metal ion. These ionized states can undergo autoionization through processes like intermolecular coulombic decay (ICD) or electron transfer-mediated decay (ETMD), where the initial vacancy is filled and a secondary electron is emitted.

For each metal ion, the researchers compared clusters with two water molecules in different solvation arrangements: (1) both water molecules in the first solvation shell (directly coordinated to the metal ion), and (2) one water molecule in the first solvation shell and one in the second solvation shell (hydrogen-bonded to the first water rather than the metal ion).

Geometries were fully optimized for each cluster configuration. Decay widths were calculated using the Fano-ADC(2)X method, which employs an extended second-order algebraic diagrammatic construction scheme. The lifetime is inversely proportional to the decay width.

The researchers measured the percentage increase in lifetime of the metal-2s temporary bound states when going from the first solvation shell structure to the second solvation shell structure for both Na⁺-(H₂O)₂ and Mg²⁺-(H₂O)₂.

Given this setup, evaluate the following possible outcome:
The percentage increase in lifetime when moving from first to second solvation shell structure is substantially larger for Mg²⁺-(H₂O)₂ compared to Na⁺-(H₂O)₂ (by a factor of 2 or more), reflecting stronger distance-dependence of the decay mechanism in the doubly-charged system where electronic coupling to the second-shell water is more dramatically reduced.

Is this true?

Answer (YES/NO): NO